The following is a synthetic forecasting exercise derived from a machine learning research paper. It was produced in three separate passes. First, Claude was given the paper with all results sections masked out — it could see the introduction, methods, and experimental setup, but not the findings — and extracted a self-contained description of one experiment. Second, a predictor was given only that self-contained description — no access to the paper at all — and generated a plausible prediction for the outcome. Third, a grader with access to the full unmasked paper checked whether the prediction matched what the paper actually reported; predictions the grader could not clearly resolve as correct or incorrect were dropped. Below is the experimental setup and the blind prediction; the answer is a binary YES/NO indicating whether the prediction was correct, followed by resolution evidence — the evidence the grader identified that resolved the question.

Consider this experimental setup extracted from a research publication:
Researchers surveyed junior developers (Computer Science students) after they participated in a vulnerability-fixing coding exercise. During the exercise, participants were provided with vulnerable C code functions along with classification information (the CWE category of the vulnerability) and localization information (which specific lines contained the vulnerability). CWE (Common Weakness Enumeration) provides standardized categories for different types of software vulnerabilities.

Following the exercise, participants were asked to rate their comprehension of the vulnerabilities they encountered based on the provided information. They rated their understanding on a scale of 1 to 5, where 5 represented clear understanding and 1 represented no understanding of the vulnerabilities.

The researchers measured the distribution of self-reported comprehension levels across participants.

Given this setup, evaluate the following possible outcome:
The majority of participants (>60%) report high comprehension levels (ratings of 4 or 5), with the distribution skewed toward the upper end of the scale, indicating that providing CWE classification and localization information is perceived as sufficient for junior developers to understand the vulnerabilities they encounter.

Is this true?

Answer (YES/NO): NO